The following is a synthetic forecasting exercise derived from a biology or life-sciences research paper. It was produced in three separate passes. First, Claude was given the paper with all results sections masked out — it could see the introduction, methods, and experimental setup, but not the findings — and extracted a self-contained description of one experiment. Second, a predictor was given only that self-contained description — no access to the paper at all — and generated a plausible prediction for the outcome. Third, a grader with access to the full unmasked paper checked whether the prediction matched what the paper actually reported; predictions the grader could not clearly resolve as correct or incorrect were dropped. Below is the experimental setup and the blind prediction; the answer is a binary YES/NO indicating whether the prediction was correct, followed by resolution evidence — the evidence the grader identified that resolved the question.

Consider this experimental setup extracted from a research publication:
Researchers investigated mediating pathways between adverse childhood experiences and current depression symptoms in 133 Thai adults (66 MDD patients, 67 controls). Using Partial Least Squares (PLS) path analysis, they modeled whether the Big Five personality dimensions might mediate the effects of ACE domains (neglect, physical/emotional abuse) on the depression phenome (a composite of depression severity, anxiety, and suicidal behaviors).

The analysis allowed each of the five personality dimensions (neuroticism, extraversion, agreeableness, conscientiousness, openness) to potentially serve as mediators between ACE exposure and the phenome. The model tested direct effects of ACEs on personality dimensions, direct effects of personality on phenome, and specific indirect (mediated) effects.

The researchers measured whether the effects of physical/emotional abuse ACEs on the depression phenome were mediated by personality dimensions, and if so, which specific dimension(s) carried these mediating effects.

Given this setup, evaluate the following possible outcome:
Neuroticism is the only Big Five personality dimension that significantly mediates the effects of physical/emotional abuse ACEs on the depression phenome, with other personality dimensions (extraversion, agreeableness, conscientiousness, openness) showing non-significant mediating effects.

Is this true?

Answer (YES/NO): YES